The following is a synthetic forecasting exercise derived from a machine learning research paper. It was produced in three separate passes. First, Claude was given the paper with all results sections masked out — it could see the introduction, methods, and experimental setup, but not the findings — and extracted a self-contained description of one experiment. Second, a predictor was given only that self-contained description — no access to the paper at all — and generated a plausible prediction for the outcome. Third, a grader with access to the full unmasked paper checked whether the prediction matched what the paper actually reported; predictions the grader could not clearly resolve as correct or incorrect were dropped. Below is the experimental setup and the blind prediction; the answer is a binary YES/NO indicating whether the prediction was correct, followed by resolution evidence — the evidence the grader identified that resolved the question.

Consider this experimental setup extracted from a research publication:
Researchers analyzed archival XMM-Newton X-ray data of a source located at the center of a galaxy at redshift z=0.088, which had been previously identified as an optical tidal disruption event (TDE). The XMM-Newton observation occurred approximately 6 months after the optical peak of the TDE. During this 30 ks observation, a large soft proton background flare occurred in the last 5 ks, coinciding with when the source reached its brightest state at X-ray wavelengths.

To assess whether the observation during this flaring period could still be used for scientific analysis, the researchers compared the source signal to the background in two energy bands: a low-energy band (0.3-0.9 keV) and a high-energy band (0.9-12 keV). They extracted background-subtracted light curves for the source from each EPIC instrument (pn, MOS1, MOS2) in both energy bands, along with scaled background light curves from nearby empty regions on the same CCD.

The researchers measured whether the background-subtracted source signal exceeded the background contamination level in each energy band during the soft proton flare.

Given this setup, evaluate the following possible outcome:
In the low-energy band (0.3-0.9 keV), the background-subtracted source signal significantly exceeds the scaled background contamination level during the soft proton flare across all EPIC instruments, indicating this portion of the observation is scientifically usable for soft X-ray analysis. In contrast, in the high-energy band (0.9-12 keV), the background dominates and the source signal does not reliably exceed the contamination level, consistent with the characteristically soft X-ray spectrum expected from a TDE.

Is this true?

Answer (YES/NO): YES